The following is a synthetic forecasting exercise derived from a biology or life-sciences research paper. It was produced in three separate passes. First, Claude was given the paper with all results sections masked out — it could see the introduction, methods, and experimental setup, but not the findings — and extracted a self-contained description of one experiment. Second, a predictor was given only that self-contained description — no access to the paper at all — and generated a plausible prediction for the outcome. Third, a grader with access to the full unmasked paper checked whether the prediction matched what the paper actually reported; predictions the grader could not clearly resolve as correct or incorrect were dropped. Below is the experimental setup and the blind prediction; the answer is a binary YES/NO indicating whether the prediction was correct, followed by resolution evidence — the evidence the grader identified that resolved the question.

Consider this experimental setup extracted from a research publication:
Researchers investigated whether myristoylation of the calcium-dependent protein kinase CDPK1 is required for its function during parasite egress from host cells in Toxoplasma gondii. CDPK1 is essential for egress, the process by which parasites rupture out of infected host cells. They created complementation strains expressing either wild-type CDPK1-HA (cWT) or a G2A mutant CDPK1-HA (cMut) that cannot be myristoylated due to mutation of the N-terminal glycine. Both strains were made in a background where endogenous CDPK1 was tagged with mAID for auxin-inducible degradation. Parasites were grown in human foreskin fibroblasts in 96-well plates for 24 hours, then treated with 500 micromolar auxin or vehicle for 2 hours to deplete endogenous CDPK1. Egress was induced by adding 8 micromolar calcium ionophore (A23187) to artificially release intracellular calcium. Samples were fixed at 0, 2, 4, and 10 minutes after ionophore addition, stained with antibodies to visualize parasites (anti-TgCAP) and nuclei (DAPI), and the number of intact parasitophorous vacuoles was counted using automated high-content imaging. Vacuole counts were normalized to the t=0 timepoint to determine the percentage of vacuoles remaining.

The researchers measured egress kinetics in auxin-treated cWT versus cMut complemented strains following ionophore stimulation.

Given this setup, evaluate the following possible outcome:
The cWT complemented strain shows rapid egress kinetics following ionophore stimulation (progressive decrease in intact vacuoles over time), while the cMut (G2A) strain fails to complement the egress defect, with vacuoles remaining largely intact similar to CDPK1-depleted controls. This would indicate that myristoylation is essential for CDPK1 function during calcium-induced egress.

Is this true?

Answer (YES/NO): NO